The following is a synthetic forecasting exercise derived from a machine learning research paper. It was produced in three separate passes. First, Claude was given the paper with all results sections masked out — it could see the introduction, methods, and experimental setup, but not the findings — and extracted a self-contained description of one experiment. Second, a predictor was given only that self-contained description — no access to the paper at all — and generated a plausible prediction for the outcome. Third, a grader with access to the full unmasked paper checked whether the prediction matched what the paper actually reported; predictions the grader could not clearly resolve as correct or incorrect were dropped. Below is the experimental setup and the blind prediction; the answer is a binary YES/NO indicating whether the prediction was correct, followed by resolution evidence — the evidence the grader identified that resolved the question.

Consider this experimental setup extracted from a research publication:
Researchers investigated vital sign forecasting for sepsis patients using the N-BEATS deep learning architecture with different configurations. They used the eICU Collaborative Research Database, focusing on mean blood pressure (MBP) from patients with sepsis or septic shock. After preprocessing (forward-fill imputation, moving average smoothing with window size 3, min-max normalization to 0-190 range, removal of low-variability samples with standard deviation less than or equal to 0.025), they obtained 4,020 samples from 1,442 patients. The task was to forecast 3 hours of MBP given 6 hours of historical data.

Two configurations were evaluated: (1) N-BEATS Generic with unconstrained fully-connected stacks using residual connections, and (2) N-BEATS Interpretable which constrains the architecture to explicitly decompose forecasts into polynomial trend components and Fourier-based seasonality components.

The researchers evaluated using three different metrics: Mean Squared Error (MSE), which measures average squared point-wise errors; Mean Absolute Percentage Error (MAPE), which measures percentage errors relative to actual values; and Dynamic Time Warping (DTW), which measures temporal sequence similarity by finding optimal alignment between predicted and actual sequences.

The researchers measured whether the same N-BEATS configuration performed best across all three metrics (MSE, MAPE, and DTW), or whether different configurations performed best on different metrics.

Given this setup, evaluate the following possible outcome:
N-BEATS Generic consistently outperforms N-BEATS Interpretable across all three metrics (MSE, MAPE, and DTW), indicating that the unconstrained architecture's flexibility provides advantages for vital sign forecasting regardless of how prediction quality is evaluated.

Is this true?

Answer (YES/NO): YES